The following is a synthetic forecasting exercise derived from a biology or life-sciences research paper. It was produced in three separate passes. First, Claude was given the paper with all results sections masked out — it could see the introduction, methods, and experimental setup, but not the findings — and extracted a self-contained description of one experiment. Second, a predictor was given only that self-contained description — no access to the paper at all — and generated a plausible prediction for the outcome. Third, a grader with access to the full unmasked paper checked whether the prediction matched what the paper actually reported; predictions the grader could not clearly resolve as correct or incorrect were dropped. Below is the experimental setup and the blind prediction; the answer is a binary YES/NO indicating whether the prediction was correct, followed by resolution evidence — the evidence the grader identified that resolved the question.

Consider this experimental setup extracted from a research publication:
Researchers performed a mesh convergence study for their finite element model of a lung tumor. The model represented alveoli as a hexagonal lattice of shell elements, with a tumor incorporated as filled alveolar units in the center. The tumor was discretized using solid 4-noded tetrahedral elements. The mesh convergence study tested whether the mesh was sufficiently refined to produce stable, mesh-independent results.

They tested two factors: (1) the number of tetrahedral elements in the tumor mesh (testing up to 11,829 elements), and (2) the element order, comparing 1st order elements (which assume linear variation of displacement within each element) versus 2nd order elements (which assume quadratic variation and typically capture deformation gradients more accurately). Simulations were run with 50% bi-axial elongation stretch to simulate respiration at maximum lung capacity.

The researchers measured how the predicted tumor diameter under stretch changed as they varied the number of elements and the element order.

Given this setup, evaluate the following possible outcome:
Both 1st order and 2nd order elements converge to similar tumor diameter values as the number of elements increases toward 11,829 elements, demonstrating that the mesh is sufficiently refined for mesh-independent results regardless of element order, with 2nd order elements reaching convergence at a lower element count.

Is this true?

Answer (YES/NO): NO